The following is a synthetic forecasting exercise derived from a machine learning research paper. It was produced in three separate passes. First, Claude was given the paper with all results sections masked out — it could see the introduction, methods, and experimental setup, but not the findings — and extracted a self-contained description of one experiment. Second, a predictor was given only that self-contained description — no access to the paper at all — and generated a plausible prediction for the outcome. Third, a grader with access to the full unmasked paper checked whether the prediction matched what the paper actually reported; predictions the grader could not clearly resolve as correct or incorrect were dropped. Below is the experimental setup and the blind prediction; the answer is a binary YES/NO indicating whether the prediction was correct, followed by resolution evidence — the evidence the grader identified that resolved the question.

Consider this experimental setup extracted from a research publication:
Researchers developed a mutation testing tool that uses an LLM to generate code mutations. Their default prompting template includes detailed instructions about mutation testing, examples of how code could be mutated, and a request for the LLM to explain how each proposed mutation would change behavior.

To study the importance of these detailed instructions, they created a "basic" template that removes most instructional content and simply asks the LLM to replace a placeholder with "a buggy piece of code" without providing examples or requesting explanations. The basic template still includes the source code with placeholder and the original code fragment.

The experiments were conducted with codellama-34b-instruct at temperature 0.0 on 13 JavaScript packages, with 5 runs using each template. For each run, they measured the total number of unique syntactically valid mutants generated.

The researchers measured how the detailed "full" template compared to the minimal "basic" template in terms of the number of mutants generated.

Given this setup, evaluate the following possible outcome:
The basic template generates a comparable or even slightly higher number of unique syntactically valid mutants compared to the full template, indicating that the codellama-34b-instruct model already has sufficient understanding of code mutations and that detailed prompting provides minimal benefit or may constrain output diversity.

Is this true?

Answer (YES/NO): NO